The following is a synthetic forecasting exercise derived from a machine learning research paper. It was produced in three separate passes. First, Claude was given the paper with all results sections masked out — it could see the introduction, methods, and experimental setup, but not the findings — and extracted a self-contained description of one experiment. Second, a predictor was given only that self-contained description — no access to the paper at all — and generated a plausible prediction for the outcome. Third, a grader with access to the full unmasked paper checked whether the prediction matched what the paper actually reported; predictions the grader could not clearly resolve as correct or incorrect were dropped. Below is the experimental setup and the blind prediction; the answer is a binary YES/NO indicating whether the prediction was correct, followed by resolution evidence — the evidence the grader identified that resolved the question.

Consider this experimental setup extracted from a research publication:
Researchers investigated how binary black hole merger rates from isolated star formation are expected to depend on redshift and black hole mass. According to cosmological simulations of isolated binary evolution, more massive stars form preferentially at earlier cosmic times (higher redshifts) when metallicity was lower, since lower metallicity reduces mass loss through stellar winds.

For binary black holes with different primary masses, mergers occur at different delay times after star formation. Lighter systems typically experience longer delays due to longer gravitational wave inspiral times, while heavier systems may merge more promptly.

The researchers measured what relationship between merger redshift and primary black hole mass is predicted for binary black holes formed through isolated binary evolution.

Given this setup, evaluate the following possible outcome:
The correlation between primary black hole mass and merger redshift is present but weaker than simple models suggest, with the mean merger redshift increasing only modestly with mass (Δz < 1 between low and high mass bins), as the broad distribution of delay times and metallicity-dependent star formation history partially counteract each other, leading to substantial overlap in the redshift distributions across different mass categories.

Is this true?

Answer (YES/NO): NO